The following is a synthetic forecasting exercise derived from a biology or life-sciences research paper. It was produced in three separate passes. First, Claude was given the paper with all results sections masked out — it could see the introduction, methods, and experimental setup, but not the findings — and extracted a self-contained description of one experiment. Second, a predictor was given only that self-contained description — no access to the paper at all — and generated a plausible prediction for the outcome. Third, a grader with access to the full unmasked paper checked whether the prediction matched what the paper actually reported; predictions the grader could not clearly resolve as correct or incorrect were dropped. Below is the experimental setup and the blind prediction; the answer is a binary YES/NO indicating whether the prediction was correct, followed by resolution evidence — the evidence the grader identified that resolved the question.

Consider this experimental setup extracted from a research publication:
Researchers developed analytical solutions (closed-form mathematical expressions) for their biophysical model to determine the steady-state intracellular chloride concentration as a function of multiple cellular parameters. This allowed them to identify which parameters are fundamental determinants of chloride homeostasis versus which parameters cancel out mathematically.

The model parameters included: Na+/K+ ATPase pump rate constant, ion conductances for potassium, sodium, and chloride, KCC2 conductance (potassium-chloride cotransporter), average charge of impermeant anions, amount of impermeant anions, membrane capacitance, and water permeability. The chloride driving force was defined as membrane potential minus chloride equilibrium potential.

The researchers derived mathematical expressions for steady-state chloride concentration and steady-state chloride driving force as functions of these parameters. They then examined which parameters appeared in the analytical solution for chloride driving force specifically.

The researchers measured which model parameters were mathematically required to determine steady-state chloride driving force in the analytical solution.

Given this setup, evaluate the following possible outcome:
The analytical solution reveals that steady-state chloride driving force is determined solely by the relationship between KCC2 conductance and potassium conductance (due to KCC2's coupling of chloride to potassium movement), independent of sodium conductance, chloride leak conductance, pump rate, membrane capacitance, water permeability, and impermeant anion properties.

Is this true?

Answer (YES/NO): NO